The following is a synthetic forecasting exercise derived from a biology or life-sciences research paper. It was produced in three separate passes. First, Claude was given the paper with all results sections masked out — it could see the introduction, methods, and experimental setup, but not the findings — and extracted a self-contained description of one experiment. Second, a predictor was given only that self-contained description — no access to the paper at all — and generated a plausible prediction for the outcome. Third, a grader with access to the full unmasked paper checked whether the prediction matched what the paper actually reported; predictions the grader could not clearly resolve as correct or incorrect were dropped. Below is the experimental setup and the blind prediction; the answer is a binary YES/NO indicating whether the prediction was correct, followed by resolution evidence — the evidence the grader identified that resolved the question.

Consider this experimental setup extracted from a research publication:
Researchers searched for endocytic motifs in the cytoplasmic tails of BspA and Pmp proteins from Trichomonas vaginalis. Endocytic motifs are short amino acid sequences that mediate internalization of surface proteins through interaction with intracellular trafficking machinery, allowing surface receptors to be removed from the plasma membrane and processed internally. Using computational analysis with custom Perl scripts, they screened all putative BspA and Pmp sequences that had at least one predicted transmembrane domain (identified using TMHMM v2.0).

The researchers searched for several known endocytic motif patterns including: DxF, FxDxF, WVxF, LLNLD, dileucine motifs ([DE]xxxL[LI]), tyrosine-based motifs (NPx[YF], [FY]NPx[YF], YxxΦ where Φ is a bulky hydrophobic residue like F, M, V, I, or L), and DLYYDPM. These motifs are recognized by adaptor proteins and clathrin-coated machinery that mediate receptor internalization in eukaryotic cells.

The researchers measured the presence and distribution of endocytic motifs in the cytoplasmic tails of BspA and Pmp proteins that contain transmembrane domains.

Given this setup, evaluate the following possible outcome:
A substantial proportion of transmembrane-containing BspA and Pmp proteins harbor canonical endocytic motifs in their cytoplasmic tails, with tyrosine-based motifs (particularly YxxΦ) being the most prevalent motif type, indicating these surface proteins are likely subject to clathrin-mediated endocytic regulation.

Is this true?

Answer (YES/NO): NO